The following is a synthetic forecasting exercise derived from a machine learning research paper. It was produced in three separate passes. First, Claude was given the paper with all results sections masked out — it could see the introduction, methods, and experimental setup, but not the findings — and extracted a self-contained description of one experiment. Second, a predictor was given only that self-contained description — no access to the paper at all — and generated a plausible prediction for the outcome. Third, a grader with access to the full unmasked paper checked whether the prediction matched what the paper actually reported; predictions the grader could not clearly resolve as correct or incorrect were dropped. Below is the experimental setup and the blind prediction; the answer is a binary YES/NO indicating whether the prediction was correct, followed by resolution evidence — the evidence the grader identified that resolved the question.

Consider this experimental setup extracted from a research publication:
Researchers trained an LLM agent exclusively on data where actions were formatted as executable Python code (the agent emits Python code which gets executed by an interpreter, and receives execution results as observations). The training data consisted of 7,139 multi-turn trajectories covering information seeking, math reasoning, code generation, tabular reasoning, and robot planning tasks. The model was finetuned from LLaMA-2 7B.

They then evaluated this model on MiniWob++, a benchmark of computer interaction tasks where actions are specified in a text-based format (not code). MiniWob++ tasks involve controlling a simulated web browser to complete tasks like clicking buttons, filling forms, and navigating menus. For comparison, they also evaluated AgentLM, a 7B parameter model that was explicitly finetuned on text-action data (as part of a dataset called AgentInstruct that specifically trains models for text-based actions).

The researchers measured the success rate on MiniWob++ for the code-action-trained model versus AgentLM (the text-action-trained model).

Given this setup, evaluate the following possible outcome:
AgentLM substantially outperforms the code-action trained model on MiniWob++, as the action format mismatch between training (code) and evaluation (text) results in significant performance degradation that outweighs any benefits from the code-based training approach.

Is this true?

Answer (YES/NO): NO